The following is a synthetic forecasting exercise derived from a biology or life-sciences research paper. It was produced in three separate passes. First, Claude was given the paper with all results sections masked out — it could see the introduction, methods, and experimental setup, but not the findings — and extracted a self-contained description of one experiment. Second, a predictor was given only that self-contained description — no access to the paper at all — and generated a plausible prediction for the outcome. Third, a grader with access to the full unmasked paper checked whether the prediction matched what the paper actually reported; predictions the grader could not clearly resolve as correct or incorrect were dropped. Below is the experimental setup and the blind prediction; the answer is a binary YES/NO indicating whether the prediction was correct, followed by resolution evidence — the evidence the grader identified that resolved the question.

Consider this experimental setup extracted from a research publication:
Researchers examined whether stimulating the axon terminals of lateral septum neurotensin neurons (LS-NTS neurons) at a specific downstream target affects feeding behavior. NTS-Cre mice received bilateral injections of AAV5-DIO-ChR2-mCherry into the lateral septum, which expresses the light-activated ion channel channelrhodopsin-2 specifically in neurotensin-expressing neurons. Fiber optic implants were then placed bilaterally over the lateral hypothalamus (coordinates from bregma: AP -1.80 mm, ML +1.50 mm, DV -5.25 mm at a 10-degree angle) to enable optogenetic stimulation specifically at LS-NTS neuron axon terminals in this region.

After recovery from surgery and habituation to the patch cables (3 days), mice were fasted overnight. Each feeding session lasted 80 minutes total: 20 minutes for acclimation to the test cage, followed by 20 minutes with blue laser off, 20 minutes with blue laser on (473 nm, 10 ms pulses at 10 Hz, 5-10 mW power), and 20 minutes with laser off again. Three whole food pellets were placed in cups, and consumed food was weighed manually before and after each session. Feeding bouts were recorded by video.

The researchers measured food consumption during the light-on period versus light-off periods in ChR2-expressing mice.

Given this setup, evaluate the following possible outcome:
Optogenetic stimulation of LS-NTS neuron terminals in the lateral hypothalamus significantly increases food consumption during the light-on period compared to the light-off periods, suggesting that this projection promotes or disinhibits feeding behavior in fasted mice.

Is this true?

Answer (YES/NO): NO